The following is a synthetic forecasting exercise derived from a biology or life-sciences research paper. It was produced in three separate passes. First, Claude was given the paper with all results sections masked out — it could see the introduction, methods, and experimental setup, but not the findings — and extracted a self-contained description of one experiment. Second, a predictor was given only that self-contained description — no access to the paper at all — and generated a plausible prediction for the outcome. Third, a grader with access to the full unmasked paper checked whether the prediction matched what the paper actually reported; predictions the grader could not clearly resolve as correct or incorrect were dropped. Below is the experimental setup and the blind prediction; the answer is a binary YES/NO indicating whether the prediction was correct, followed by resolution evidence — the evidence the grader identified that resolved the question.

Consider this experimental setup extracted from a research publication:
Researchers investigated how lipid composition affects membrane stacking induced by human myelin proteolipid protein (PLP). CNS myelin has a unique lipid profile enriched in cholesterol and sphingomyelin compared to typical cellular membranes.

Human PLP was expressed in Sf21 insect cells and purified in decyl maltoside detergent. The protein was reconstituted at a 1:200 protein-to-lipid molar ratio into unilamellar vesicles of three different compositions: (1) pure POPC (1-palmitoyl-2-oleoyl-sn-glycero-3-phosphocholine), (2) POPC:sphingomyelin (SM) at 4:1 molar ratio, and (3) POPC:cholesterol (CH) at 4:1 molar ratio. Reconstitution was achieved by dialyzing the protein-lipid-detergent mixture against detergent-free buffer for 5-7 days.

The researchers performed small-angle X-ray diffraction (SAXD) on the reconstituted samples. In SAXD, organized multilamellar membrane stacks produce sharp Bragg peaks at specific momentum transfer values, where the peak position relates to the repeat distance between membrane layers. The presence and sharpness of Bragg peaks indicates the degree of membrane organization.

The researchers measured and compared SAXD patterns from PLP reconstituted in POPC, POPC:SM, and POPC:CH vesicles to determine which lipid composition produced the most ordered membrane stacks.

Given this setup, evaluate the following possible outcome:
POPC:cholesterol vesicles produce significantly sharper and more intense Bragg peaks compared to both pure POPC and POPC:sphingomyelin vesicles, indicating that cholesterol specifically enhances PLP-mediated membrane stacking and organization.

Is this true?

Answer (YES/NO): YES